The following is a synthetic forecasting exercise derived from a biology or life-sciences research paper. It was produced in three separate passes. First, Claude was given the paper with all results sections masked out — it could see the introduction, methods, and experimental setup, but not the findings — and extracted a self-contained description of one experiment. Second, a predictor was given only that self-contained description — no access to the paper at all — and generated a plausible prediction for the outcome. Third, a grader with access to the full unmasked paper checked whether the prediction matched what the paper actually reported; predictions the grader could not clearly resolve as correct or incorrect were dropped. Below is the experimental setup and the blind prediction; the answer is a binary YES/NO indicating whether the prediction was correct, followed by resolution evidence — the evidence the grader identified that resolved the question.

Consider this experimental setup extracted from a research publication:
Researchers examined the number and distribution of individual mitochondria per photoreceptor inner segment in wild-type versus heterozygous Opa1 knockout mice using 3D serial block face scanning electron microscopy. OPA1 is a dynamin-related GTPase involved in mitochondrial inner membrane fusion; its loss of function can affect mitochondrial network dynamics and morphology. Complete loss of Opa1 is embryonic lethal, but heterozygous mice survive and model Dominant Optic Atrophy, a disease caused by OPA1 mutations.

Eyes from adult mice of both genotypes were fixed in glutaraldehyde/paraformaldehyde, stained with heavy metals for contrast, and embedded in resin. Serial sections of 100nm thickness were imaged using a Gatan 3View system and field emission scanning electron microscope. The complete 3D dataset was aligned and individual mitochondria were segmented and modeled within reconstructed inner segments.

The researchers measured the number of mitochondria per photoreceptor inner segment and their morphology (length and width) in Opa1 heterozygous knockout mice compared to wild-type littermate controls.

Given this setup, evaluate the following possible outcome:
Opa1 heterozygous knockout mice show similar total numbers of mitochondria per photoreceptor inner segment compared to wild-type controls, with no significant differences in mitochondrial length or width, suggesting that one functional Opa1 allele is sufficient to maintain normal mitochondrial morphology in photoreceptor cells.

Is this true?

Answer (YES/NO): NO